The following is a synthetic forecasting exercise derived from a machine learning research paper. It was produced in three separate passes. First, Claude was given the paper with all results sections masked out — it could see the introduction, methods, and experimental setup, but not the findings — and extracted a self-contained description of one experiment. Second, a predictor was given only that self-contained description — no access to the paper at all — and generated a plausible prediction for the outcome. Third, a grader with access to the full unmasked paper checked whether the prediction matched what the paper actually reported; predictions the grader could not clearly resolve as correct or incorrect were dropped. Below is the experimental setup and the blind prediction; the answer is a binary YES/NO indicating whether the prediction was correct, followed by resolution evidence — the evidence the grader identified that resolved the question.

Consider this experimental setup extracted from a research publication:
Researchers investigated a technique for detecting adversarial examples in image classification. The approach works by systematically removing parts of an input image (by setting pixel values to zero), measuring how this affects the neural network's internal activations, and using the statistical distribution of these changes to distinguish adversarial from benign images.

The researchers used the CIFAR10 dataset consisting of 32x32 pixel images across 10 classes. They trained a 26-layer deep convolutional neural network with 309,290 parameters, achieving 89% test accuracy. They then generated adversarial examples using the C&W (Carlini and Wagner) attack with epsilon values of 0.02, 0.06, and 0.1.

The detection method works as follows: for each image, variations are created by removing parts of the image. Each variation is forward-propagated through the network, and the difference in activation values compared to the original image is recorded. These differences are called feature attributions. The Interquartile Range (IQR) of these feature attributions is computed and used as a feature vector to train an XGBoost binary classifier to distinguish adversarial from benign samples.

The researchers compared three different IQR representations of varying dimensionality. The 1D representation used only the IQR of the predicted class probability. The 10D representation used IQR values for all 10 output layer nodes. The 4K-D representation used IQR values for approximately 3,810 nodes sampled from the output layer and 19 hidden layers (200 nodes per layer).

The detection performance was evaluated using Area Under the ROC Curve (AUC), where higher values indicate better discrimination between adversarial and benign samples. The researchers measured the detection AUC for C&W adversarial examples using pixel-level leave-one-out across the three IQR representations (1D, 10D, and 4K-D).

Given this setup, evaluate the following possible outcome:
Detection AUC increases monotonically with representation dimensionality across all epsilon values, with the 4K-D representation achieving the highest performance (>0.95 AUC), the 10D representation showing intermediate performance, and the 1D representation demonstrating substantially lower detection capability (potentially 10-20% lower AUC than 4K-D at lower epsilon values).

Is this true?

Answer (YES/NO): NO